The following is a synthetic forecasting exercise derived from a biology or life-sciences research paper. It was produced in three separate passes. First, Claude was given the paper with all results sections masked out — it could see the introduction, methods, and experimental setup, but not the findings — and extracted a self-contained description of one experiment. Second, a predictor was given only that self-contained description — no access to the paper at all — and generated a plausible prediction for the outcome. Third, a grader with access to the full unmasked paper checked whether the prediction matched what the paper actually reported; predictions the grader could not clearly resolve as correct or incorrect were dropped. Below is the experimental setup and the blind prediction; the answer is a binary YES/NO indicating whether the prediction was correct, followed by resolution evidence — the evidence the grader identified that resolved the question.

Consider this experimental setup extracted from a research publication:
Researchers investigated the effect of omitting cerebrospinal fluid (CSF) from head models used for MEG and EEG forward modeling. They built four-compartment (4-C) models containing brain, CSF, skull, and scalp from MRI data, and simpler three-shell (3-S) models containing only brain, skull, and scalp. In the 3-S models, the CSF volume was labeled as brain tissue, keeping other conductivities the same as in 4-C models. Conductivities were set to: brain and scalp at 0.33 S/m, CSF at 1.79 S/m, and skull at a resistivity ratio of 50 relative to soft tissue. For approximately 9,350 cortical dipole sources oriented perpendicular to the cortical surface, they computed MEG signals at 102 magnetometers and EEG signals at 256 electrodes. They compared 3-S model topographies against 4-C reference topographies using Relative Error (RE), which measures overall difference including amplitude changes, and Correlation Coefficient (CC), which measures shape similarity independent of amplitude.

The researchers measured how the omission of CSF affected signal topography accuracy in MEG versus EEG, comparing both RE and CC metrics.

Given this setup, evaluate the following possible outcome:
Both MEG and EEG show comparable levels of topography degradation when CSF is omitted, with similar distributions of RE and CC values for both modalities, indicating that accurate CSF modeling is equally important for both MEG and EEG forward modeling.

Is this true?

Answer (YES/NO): NO